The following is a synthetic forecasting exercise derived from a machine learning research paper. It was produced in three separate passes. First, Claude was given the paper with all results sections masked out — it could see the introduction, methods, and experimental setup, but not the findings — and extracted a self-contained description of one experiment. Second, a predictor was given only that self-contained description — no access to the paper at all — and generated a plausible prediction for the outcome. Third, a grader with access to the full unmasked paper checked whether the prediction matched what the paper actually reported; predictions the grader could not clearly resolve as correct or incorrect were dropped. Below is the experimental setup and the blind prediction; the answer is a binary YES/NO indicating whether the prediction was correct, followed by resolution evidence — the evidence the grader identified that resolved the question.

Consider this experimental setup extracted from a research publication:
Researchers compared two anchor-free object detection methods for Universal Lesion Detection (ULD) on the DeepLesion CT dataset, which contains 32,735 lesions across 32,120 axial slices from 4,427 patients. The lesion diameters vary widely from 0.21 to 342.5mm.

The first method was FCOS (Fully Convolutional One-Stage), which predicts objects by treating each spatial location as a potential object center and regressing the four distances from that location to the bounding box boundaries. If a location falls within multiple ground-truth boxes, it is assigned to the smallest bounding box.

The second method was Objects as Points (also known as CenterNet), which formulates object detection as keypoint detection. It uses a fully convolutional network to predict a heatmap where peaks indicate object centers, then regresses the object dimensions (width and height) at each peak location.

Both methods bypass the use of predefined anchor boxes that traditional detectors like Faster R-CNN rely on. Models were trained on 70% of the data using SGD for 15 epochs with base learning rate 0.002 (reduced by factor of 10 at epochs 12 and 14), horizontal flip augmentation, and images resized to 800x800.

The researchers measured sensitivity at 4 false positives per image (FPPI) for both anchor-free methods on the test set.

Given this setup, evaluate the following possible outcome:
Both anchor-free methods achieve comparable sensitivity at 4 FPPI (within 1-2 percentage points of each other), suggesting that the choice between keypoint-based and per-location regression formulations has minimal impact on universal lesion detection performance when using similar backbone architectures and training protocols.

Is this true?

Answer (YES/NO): NO